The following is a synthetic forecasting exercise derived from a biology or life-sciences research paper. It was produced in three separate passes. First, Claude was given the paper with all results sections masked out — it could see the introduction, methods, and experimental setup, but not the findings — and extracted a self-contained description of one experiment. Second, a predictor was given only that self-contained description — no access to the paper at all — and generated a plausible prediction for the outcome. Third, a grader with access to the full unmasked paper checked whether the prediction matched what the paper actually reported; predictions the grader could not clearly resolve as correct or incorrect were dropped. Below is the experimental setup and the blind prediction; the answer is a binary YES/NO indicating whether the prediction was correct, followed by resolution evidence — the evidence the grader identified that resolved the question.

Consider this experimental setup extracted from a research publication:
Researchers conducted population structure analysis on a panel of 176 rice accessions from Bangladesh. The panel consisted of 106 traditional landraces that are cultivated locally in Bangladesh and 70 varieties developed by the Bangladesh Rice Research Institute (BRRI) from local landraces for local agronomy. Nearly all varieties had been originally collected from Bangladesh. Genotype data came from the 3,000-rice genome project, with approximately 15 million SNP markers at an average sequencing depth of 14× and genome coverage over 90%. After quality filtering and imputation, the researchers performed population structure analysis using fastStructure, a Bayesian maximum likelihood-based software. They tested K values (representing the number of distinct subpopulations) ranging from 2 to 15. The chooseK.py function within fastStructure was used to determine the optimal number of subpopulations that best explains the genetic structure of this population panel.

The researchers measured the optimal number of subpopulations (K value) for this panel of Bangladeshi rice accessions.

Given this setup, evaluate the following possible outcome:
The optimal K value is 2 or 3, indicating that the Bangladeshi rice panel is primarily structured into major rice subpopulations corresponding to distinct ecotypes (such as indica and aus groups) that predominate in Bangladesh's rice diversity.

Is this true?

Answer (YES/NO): YES